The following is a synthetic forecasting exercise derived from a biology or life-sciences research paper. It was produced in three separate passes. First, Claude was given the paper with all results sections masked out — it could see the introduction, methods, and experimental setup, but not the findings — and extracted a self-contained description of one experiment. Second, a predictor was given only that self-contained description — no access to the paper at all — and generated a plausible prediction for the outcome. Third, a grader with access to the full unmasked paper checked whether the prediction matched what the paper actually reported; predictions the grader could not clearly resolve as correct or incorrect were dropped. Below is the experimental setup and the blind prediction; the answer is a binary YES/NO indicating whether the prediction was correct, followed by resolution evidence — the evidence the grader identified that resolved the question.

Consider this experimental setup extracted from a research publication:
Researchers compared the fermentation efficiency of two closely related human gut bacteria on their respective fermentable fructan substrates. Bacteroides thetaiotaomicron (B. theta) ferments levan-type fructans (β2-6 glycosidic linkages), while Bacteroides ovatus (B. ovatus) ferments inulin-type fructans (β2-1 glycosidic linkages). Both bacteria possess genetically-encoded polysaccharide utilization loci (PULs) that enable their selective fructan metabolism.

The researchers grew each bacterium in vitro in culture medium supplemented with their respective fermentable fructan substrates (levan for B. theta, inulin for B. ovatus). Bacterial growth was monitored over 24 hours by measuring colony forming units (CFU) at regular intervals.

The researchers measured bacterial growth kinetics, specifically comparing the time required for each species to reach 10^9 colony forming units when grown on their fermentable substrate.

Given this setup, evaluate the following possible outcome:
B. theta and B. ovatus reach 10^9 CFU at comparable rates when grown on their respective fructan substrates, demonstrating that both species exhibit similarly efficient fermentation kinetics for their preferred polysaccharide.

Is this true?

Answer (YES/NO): NO